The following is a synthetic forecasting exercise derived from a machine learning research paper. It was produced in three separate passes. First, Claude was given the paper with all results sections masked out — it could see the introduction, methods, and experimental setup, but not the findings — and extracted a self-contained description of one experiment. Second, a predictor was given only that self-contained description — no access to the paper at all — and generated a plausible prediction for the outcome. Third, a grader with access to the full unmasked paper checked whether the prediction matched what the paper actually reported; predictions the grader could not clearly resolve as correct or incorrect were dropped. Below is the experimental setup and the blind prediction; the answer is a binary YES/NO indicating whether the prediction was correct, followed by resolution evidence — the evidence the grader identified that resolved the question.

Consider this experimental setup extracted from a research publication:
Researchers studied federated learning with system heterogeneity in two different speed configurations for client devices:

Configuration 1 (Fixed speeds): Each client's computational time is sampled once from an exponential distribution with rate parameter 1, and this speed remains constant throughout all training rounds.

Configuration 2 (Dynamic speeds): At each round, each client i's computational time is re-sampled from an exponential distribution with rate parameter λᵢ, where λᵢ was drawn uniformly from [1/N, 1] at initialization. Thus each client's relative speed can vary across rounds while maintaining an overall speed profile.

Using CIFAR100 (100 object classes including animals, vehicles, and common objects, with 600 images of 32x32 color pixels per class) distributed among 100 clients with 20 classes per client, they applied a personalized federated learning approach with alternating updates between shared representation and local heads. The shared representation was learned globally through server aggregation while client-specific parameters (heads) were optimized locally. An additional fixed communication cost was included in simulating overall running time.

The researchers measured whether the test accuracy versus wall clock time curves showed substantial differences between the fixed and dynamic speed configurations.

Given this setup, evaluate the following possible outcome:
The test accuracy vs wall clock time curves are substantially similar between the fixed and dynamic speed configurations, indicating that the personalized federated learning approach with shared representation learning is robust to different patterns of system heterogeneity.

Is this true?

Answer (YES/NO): YES